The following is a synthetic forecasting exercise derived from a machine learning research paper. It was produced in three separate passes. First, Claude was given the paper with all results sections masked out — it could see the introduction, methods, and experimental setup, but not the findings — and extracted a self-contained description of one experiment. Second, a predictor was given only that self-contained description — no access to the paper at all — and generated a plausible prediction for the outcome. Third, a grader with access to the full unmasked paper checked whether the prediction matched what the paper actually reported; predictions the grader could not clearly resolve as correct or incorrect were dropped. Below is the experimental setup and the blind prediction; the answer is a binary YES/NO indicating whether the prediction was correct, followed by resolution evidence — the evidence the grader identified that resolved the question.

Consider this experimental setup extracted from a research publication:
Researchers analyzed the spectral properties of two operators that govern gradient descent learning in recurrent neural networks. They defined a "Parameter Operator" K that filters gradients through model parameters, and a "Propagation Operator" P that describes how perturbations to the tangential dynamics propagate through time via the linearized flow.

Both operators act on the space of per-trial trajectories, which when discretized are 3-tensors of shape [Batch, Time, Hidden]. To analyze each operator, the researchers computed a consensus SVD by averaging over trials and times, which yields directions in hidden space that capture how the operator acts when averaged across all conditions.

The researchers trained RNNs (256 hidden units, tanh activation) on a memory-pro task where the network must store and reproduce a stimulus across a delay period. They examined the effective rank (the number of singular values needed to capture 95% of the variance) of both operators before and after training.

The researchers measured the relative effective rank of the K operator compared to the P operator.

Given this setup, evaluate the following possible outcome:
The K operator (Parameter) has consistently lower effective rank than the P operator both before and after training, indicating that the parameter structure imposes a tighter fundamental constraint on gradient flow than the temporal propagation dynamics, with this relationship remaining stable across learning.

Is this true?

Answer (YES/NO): YES